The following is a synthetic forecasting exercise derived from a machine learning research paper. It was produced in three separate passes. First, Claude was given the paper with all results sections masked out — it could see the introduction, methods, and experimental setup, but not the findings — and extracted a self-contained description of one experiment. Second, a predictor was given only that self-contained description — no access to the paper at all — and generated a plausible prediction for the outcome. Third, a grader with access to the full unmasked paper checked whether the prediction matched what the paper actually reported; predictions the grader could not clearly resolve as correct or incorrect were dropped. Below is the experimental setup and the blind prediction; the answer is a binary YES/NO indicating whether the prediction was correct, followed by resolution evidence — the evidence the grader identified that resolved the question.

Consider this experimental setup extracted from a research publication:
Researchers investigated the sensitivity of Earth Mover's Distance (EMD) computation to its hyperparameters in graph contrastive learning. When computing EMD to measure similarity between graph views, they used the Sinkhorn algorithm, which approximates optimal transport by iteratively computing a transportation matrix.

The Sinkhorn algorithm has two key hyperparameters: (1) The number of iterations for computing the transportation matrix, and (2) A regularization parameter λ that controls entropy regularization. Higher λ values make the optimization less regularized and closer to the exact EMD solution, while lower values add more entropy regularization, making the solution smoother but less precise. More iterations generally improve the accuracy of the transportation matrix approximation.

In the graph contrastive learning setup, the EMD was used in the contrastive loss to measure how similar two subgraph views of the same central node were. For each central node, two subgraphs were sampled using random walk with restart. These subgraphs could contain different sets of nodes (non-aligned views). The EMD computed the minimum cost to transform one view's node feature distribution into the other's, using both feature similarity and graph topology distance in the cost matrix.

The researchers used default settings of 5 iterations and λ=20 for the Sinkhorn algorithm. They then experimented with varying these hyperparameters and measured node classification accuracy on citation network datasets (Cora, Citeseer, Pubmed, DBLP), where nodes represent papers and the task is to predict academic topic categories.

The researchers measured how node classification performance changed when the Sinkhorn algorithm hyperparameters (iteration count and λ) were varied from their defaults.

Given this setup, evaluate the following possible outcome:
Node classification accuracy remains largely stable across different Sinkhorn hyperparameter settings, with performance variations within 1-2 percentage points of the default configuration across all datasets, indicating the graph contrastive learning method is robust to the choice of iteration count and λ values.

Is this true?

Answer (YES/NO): YES